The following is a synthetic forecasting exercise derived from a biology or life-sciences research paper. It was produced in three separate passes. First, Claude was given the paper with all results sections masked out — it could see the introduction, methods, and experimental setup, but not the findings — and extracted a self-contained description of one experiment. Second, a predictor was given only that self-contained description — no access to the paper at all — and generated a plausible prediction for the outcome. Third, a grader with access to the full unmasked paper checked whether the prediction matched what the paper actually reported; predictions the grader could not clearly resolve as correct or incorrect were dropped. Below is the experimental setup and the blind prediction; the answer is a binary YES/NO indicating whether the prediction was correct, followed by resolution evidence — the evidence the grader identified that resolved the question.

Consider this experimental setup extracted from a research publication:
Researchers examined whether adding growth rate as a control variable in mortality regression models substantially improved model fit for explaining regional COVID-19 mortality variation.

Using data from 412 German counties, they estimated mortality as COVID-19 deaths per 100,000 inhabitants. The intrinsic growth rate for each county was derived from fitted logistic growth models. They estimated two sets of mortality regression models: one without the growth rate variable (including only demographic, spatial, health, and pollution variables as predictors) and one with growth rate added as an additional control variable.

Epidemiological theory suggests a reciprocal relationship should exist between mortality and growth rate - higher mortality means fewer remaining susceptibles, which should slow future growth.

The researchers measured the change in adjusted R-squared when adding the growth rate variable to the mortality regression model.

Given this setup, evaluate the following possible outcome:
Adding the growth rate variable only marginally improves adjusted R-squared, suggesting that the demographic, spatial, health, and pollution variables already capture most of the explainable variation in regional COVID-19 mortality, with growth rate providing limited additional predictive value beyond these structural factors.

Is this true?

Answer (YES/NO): NO